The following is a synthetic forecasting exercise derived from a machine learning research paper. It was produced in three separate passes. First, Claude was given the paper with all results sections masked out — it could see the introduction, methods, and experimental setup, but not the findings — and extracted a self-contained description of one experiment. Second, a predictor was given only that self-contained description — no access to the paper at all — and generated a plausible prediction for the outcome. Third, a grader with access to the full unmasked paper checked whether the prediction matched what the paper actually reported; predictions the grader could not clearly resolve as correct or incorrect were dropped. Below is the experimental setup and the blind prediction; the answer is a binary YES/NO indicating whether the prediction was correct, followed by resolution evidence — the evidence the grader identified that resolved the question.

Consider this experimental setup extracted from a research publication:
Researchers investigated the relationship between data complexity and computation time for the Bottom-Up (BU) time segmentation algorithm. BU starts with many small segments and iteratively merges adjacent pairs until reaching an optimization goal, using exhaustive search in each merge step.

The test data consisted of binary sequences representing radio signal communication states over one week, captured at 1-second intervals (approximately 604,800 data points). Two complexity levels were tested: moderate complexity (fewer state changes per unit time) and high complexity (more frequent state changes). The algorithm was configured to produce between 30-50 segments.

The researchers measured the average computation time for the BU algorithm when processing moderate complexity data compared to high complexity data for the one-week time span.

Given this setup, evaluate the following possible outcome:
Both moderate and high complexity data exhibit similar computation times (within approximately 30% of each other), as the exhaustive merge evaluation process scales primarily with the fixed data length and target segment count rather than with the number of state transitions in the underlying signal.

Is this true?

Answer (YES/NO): YES